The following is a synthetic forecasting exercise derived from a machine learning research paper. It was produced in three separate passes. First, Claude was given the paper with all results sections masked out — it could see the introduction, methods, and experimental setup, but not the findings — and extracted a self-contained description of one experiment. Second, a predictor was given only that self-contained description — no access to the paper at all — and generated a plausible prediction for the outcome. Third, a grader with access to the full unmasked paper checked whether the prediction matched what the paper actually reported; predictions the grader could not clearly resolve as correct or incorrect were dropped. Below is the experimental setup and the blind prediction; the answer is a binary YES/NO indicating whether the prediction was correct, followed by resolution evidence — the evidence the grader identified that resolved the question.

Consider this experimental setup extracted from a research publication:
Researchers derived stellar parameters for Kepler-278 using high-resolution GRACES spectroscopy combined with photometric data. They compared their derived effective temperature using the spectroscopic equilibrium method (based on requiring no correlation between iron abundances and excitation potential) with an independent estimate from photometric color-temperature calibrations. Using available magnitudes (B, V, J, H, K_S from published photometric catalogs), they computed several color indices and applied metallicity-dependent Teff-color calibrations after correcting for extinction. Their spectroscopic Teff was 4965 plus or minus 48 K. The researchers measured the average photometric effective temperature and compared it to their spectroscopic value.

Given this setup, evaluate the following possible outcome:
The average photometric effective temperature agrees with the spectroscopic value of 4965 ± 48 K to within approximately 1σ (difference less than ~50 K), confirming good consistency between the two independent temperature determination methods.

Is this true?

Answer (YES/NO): YES